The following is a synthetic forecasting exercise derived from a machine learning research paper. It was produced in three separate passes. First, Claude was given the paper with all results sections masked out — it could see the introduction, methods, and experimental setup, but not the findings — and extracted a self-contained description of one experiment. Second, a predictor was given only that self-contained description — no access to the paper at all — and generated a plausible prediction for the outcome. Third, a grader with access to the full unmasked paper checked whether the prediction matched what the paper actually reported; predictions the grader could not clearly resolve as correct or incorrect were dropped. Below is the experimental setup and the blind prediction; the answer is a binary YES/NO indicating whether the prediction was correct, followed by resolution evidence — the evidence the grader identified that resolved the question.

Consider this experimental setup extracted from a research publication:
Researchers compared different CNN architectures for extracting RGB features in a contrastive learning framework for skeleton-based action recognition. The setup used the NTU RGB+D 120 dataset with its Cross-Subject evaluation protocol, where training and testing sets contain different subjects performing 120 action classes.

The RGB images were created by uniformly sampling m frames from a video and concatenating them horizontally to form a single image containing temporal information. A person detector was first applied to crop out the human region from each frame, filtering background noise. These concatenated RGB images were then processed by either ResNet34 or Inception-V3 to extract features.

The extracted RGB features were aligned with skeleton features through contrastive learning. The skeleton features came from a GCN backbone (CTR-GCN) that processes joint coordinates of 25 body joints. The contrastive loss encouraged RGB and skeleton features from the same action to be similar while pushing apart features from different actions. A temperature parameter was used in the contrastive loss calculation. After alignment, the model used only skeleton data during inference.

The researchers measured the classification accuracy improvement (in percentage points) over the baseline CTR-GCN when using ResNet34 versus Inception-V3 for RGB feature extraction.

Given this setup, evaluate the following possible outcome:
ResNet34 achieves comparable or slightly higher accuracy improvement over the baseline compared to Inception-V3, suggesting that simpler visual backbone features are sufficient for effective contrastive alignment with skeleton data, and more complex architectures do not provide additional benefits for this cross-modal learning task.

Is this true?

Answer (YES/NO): NO